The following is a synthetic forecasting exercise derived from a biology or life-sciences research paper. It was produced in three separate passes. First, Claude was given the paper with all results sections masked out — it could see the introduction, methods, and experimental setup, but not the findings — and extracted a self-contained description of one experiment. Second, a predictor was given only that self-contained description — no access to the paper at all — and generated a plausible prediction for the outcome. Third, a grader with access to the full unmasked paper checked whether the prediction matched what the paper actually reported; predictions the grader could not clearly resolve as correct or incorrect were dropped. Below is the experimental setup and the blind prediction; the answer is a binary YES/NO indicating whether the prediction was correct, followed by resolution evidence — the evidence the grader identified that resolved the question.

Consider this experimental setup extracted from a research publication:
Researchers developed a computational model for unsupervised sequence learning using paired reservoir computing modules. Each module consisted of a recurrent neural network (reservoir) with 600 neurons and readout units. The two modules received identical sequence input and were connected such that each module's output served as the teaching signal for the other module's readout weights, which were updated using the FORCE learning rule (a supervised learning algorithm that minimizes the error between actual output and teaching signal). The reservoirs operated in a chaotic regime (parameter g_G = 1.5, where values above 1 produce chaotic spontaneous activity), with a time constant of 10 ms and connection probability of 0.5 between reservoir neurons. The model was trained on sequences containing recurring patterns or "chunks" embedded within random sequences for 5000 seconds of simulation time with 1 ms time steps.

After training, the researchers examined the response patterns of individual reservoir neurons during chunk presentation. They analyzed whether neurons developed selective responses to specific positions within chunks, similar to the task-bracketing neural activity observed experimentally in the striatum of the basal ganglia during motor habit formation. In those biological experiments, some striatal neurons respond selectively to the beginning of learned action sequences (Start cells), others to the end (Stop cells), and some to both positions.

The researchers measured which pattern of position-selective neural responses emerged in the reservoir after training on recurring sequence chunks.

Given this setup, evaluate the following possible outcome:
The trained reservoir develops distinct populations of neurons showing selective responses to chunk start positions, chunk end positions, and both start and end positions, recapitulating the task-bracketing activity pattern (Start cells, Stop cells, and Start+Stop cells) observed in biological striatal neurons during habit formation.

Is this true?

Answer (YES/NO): NO